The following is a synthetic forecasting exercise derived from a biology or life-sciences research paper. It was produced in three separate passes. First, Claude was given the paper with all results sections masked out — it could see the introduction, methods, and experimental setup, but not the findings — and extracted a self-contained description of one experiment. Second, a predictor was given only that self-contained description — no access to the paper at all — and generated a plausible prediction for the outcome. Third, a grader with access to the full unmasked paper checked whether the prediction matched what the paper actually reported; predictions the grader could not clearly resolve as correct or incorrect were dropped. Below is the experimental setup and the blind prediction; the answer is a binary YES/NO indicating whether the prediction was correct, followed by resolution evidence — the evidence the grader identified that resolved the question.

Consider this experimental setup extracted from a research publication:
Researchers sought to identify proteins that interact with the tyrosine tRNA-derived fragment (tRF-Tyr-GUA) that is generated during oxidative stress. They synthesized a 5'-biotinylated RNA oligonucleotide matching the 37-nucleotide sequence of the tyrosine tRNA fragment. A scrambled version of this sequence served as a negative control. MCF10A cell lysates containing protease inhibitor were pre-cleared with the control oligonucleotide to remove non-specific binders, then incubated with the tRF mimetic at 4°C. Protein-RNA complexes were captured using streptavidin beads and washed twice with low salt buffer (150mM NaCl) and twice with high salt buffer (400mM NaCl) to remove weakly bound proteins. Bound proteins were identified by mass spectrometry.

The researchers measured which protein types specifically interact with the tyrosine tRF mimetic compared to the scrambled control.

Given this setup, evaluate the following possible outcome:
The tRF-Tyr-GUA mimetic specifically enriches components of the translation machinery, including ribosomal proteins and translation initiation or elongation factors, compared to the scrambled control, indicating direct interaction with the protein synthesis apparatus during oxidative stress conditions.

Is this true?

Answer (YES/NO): NO